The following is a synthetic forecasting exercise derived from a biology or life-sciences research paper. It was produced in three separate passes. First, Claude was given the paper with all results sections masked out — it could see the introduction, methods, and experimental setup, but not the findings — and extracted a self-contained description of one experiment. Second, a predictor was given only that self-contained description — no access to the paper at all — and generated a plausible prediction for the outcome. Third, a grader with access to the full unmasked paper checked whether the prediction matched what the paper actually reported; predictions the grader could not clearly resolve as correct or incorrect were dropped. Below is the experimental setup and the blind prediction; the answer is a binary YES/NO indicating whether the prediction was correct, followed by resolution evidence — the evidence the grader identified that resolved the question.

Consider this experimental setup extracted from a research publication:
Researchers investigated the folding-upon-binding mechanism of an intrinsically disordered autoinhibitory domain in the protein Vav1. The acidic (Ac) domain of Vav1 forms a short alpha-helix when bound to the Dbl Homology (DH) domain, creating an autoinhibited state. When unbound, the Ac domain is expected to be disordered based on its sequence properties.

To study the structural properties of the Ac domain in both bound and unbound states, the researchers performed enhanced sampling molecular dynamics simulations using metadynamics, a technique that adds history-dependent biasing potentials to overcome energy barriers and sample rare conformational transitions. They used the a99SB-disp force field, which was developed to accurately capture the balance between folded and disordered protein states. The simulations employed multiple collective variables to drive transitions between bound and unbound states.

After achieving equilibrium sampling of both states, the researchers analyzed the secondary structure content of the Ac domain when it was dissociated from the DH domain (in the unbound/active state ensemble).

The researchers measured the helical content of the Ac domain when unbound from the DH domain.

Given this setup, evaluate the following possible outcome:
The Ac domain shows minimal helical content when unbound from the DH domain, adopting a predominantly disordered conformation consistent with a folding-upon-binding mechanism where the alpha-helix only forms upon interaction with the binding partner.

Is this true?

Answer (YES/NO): NO